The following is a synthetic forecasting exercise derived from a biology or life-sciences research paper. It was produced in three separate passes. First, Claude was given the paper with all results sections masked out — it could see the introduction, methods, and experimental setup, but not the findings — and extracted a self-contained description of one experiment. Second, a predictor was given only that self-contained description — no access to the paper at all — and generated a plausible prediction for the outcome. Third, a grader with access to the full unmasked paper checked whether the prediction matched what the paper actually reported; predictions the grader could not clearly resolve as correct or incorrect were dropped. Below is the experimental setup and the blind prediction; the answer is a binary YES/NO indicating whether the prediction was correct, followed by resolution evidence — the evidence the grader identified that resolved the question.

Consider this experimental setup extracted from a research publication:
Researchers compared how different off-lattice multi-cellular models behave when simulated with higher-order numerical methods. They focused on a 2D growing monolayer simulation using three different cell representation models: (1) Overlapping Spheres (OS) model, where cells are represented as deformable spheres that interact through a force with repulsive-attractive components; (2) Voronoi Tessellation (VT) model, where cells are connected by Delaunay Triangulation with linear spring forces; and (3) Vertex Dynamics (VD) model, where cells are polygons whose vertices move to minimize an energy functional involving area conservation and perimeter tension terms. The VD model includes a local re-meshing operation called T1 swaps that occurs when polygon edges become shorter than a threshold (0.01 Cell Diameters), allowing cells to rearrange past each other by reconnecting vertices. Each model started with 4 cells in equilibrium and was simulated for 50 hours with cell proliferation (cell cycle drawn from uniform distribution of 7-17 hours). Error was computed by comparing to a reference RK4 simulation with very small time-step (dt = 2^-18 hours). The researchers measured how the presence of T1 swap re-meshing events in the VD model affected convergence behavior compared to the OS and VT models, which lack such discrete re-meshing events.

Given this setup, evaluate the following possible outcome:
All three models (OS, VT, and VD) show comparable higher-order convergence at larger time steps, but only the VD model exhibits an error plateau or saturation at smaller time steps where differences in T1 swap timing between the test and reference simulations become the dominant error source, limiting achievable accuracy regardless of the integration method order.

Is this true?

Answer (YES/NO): NO